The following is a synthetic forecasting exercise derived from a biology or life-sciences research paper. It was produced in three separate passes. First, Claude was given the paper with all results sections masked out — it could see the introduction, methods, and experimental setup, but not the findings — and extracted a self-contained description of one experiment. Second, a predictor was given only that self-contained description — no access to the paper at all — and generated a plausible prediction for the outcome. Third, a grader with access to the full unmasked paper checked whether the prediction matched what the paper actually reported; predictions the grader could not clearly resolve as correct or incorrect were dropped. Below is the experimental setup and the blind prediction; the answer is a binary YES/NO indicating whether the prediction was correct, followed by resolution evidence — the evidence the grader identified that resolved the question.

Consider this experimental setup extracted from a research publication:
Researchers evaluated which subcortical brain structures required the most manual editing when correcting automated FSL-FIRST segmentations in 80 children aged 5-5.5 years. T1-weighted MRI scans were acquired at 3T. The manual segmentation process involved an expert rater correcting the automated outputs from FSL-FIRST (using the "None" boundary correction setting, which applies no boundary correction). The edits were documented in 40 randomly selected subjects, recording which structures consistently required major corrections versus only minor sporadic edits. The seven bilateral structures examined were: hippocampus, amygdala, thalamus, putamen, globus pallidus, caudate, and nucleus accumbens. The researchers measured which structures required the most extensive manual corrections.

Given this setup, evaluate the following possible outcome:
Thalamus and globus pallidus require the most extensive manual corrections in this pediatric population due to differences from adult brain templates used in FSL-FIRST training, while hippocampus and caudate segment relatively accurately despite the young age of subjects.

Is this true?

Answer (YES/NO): NO